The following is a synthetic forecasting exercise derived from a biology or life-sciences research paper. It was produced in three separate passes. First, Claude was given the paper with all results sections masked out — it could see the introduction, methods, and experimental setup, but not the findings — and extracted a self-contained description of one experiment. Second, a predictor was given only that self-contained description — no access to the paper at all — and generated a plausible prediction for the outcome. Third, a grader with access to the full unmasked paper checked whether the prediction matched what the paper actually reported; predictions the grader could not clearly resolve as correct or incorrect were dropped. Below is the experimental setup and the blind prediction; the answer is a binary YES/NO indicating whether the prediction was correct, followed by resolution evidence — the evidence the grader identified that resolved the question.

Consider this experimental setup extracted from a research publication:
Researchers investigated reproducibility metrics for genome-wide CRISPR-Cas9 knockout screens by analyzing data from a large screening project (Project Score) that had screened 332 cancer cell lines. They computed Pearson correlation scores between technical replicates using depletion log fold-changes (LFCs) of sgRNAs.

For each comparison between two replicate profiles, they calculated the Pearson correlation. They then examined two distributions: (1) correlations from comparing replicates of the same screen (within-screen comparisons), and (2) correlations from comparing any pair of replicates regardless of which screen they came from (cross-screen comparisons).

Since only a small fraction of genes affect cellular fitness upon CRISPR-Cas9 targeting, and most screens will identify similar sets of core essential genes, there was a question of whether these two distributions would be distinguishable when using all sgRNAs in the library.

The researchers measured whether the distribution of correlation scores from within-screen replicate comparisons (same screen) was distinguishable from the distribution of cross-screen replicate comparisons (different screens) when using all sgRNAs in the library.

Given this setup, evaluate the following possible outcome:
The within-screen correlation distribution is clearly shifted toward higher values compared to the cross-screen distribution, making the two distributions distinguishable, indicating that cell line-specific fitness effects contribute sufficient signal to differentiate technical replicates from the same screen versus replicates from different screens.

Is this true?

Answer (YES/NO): NO